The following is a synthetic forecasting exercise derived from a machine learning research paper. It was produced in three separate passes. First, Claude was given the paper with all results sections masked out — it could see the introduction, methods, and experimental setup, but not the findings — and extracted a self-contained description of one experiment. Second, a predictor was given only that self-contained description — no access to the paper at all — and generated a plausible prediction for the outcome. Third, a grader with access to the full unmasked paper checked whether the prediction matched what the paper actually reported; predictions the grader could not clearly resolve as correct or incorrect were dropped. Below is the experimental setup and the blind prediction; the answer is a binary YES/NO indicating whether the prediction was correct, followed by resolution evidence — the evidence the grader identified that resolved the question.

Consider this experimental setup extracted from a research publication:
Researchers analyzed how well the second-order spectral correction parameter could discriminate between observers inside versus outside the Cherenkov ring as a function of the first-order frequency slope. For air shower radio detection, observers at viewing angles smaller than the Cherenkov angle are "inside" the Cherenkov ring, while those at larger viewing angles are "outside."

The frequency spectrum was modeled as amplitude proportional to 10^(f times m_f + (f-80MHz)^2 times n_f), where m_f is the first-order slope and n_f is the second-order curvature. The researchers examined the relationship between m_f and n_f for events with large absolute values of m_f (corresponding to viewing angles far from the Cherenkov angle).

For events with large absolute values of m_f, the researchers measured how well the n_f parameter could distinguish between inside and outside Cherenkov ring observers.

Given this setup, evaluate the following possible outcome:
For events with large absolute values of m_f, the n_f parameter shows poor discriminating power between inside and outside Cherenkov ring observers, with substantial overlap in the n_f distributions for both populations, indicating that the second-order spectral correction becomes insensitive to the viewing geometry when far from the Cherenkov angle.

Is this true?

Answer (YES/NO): YES